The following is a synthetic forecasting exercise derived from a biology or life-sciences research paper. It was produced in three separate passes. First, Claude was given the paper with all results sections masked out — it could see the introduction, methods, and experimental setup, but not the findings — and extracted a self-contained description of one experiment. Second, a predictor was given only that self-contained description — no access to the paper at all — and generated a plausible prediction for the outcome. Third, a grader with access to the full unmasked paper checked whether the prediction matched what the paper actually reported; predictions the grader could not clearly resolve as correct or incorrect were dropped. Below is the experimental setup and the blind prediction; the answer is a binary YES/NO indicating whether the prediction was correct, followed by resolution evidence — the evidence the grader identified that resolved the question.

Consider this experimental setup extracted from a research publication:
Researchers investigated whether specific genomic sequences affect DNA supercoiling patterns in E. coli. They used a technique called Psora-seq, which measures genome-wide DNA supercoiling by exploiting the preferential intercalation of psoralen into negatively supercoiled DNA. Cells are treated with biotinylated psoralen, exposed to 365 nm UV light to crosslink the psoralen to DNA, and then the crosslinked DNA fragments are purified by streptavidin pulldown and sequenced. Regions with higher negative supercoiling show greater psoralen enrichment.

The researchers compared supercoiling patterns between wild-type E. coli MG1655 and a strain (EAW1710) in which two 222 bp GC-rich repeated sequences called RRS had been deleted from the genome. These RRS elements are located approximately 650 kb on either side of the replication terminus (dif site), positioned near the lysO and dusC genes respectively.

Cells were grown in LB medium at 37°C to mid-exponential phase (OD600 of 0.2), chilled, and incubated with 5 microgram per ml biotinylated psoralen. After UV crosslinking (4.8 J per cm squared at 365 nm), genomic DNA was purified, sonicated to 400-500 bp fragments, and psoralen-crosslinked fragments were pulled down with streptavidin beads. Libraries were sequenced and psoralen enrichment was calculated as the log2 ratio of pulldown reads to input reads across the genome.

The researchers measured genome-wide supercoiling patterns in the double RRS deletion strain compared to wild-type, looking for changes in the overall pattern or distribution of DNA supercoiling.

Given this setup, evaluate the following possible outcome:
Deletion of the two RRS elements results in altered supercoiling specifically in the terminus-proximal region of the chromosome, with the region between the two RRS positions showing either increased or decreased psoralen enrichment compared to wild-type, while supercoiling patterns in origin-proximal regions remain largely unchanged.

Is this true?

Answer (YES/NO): NO